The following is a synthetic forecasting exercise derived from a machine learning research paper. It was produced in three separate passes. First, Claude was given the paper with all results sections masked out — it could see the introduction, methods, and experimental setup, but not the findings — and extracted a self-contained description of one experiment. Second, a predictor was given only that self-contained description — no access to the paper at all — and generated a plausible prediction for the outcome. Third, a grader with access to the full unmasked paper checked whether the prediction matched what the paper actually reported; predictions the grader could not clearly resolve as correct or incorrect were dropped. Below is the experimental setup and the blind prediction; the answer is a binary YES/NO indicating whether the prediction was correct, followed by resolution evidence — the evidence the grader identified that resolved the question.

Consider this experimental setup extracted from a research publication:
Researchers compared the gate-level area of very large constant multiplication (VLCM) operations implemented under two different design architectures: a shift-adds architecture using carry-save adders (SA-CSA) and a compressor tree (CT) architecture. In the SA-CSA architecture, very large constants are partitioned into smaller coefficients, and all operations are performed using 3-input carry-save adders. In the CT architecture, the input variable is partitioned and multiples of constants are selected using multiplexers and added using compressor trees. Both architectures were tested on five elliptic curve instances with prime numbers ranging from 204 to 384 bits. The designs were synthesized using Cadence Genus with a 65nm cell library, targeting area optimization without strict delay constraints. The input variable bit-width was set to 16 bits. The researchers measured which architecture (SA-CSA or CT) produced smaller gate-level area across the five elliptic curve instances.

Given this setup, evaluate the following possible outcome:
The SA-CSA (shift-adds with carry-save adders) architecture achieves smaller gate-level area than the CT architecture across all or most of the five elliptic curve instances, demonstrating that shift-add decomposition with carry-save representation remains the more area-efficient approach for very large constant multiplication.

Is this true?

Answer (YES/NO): NO